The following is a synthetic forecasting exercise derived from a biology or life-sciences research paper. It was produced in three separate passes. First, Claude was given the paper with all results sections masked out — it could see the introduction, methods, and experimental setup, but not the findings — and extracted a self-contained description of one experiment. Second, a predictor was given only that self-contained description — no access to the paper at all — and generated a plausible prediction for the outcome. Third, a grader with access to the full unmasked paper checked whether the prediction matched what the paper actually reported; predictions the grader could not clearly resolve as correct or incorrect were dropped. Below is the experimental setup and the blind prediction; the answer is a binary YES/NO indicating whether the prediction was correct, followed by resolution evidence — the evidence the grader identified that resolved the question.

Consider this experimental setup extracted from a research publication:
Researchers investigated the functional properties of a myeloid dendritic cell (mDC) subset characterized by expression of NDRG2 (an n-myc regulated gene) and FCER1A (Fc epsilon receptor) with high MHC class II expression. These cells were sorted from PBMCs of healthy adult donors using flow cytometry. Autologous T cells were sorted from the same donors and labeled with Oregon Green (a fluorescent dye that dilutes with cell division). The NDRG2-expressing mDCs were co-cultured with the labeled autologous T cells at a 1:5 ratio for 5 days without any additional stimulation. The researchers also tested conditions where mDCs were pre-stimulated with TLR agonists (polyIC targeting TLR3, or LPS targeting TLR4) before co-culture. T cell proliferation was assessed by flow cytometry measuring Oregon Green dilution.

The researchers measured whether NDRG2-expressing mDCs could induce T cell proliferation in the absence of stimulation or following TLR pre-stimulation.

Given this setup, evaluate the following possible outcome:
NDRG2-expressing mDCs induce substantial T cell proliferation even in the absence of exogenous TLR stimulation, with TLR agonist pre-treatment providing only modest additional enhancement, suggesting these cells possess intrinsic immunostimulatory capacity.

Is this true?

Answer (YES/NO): NO